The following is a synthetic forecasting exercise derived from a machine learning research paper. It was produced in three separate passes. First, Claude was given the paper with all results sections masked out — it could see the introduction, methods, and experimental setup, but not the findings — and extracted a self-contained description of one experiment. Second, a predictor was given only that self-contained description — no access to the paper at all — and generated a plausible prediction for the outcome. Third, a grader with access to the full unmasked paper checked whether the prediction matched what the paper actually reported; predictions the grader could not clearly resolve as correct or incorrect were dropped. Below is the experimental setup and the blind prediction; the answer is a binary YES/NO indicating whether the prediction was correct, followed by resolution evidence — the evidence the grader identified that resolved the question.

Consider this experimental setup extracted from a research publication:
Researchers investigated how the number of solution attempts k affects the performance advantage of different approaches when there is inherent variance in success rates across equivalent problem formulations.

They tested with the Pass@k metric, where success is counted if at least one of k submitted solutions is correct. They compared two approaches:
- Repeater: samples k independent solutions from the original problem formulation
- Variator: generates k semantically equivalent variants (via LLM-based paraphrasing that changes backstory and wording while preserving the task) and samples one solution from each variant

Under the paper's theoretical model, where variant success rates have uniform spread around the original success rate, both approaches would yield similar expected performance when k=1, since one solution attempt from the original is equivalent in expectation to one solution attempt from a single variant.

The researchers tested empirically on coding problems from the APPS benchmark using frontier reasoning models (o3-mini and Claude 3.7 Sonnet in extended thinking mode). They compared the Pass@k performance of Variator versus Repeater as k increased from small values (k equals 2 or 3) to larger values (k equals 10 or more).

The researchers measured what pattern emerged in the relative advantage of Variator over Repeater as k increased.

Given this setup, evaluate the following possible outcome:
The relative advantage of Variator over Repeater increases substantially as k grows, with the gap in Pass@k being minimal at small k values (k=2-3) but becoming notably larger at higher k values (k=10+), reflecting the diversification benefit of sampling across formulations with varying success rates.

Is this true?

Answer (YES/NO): YES